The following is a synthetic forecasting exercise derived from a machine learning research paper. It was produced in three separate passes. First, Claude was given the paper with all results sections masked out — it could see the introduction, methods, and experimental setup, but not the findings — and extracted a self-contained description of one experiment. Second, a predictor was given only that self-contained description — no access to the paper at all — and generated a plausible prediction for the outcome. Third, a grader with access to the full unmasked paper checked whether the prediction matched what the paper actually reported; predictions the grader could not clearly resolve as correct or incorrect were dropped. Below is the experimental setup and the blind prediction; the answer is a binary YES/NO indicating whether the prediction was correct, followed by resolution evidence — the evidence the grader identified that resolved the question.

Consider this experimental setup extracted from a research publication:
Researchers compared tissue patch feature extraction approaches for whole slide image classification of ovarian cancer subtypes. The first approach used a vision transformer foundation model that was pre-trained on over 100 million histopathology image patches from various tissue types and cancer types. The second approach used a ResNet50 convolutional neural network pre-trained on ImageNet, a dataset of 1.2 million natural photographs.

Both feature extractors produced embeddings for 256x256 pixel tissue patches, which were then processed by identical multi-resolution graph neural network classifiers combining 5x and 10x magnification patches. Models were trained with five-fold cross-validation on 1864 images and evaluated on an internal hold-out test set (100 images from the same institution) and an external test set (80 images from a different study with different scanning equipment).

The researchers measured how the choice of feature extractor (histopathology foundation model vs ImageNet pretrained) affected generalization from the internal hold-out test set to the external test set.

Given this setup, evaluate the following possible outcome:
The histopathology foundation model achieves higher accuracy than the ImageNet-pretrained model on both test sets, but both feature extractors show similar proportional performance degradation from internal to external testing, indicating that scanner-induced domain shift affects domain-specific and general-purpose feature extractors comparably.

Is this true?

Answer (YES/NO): NO